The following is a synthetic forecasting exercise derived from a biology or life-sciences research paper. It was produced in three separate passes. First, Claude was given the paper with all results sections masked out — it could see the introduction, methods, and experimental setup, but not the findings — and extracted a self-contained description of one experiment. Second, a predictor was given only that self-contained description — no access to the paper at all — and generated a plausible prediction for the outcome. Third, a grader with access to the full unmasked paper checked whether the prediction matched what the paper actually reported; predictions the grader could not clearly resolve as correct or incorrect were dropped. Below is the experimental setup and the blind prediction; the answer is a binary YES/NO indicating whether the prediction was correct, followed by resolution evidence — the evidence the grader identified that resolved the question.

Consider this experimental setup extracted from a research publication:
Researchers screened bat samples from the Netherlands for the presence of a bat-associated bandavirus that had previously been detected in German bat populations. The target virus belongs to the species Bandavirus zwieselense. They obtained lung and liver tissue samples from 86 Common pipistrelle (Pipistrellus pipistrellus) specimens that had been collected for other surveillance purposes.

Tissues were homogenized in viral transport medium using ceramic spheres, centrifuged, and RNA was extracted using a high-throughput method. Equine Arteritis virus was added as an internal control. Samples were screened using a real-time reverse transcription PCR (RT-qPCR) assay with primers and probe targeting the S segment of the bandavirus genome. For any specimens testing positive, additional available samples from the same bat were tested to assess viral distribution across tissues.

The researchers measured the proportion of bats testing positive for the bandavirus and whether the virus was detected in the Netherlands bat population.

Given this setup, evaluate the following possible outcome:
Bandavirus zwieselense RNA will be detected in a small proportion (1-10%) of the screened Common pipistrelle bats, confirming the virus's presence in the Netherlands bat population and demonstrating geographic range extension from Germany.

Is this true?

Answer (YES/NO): YES